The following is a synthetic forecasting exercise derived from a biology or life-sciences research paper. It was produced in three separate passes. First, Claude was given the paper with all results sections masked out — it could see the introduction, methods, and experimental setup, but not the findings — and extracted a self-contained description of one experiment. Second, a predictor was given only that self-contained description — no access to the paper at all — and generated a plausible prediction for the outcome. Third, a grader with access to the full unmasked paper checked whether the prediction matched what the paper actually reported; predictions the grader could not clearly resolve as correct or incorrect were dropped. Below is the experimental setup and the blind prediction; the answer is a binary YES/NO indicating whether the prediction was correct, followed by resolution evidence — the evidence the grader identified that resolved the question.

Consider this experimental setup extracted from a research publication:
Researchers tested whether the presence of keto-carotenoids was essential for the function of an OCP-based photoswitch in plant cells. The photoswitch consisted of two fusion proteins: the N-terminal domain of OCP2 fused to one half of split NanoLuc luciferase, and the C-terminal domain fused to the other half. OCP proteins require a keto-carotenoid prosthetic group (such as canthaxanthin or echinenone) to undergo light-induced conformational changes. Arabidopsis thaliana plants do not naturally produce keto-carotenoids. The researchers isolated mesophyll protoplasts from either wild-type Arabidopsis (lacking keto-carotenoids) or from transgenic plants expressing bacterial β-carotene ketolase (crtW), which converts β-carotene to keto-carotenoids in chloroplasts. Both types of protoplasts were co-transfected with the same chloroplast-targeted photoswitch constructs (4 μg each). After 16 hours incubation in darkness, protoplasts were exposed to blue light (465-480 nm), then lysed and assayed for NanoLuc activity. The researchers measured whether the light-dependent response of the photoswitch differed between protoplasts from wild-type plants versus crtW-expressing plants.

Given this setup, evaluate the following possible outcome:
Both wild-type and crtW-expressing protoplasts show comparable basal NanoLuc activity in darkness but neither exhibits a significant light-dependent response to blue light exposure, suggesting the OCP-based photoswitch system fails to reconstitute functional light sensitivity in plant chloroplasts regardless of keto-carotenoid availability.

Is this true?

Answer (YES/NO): NO